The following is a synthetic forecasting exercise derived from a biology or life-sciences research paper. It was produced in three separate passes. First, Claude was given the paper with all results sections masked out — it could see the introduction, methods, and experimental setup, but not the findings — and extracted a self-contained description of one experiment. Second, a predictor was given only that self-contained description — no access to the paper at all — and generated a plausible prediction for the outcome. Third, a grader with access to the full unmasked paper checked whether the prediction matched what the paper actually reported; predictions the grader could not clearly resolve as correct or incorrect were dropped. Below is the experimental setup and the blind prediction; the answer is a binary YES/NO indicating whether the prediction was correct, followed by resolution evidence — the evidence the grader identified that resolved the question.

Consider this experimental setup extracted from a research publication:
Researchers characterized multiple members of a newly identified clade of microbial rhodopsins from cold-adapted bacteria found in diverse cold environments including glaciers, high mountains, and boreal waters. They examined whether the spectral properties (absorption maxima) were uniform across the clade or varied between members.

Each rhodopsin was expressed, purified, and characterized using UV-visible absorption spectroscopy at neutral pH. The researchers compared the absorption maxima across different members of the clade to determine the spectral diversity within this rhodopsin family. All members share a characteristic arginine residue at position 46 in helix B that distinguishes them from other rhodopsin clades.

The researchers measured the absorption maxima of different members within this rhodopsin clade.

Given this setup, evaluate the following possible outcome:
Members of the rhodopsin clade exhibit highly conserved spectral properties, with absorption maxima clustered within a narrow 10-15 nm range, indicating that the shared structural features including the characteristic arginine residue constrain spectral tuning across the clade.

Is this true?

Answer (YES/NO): NO